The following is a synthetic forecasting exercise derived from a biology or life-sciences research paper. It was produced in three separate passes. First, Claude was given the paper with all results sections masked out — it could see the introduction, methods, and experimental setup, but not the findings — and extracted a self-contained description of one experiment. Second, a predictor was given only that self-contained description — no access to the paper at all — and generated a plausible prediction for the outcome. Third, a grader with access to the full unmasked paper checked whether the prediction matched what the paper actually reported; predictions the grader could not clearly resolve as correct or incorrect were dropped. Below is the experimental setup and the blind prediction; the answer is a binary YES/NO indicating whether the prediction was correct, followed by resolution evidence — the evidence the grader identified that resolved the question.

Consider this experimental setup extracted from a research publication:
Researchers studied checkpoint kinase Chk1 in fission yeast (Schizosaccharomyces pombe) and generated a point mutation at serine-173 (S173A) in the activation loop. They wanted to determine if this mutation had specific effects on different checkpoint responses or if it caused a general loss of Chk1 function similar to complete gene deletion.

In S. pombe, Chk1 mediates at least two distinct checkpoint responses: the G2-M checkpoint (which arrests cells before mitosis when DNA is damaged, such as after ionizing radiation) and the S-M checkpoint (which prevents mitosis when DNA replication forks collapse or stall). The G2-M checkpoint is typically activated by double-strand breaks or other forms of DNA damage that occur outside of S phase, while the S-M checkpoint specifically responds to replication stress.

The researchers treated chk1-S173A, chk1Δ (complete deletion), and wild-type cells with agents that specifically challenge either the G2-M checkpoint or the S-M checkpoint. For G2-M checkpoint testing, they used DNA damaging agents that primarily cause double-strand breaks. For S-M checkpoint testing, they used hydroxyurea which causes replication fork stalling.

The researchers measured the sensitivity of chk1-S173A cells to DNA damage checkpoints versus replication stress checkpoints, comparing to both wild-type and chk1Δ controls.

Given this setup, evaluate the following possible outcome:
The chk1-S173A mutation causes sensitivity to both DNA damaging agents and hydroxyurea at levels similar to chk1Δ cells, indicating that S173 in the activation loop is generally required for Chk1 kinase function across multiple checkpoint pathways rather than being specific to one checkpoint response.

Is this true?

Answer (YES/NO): NO